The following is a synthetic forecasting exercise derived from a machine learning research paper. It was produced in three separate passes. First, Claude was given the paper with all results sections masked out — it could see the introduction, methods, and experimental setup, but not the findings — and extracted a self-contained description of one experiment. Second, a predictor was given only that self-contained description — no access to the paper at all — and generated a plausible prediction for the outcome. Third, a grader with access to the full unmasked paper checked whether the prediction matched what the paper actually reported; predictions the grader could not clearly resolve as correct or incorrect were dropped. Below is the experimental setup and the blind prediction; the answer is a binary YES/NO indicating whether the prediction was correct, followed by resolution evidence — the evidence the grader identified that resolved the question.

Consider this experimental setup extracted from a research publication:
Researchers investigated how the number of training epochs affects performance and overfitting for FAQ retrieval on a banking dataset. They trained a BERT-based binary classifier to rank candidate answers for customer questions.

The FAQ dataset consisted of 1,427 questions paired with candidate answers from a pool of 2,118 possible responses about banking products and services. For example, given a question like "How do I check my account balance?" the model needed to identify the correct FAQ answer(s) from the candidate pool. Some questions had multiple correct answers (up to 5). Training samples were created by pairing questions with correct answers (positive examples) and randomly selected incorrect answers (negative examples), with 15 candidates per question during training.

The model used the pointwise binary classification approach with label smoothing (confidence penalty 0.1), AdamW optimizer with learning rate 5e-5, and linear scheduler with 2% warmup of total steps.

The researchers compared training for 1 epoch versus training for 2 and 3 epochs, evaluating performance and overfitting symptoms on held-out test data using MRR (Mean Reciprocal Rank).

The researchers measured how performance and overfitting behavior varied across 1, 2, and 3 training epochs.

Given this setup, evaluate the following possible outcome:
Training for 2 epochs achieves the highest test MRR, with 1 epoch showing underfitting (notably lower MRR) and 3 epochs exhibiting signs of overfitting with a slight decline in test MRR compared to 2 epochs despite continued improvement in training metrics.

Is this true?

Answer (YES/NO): NO